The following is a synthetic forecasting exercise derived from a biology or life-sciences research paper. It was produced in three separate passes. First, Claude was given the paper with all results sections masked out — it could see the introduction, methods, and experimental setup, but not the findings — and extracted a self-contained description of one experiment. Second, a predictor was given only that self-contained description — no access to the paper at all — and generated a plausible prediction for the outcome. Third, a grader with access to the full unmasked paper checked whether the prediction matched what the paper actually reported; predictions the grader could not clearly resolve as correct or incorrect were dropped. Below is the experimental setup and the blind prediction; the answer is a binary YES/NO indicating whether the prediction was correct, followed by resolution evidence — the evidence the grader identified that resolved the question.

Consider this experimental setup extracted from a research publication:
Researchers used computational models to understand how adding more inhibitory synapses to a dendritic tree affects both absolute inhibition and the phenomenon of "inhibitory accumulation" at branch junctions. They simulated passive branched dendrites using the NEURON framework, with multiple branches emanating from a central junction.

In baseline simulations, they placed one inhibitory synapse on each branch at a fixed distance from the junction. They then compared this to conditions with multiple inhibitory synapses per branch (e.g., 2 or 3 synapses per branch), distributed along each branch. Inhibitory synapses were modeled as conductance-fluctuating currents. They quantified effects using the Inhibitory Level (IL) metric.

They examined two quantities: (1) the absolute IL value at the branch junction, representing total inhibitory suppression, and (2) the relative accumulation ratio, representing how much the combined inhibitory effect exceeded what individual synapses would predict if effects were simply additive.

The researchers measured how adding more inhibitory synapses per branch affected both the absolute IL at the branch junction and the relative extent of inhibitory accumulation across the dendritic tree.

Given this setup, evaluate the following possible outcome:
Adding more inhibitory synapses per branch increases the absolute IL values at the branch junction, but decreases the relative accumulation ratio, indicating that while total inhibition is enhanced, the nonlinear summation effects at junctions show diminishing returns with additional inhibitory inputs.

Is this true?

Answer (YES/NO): NO